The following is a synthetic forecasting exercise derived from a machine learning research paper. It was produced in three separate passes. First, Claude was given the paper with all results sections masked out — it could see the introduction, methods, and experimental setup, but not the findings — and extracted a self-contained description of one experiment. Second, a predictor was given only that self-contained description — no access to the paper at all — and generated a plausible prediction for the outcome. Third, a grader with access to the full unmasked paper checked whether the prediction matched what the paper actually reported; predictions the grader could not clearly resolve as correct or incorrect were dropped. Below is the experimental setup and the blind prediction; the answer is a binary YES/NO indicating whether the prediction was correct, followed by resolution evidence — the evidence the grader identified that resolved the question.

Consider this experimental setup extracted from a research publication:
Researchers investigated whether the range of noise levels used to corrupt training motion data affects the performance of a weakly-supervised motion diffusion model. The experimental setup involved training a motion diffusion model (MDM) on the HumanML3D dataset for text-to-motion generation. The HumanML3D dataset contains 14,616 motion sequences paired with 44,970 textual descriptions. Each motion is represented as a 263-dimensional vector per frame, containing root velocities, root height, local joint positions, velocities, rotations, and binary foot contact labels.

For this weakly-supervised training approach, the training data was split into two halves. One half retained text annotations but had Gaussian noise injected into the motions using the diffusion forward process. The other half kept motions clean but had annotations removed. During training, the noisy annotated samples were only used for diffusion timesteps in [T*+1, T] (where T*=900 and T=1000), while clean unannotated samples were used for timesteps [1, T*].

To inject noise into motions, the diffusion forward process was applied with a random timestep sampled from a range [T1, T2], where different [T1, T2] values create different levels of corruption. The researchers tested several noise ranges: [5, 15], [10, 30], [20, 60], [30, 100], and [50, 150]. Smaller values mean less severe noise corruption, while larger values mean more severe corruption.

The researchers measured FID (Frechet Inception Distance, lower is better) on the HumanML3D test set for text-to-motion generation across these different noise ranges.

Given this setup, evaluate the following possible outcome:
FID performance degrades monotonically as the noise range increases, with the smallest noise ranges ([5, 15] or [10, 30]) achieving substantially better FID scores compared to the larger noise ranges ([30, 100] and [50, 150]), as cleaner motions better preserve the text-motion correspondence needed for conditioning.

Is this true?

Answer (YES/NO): NO